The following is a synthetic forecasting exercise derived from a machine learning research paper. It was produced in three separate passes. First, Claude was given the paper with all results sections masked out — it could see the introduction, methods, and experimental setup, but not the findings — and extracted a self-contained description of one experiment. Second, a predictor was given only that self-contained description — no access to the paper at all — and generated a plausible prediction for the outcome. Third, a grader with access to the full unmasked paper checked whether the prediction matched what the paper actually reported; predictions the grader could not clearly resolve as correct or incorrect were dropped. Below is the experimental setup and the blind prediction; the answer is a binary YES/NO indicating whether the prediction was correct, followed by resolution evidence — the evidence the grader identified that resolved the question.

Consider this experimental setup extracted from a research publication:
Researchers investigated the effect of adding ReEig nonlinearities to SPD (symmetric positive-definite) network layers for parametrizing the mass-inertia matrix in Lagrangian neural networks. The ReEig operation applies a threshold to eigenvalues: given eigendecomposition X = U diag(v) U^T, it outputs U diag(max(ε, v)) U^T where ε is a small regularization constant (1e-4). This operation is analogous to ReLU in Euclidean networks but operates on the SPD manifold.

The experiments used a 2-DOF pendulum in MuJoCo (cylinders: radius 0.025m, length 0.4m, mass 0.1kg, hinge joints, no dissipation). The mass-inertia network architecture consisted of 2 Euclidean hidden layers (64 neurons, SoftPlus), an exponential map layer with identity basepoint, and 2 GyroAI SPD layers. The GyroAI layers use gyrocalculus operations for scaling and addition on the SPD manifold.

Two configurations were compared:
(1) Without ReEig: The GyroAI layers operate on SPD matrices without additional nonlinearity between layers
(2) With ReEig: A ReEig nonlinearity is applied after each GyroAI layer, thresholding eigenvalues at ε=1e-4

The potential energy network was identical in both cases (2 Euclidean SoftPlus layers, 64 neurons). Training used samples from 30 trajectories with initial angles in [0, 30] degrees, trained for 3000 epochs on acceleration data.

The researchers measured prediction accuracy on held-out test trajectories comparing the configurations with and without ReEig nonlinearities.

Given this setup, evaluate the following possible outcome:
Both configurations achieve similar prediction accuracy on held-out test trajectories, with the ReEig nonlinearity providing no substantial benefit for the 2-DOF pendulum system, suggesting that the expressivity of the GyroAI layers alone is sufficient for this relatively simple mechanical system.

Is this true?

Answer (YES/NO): YES